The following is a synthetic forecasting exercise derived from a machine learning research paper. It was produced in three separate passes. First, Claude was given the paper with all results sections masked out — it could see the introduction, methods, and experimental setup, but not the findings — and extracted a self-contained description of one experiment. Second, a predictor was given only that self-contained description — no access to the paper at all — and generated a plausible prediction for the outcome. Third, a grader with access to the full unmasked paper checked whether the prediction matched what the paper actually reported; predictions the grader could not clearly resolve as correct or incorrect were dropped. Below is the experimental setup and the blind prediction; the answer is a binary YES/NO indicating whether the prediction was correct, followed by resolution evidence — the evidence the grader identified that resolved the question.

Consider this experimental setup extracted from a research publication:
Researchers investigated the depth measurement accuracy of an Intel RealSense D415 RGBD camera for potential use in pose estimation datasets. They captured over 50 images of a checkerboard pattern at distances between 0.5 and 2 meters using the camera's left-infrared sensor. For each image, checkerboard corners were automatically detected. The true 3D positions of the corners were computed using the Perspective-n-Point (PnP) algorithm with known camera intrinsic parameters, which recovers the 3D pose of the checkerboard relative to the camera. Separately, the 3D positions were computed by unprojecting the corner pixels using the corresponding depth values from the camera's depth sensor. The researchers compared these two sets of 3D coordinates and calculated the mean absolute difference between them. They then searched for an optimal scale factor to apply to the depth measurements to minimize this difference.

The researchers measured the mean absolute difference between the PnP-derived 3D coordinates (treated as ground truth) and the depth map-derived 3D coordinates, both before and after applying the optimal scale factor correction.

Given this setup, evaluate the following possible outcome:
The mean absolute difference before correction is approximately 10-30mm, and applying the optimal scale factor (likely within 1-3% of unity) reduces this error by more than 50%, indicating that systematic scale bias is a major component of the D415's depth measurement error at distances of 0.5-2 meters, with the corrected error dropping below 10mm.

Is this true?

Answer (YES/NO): YES